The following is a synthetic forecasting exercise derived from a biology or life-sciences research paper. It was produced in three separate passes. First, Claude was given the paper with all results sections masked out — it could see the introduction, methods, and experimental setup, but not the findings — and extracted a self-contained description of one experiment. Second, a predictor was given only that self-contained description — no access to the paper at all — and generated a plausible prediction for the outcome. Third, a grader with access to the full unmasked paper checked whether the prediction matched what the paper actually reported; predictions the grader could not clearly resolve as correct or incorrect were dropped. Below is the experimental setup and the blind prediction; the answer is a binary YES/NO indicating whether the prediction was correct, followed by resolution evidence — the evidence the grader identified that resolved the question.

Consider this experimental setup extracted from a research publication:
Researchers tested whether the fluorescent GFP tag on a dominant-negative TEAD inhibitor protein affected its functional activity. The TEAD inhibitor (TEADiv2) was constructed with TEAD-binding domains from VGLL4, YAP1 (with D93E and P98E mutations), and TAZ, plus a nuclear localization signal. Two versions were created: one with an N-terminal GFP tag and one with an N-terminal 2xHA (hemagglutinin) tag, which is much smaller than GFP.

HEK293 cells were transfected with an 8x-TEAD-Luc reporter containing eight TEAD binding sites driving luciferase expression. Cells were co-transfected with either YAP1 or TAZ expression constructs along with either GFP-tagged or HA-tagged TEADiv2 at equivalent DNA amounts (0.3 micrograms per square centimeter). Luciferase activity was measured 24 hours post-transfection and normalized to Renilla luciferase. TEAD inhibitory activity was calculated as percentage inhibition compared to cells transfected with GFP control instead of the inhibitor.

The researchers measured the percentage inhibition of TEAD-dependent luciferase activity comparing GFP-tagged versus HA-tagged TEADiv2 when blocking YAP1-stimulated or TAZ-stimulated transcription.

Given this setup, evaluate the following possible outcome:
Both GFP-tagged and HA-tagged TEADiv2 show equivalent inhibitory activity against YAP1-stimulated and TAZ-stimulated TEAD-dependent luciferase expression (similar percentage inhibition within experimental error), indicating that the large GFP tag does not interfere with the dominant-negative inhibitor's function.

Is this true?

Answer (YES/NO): YES